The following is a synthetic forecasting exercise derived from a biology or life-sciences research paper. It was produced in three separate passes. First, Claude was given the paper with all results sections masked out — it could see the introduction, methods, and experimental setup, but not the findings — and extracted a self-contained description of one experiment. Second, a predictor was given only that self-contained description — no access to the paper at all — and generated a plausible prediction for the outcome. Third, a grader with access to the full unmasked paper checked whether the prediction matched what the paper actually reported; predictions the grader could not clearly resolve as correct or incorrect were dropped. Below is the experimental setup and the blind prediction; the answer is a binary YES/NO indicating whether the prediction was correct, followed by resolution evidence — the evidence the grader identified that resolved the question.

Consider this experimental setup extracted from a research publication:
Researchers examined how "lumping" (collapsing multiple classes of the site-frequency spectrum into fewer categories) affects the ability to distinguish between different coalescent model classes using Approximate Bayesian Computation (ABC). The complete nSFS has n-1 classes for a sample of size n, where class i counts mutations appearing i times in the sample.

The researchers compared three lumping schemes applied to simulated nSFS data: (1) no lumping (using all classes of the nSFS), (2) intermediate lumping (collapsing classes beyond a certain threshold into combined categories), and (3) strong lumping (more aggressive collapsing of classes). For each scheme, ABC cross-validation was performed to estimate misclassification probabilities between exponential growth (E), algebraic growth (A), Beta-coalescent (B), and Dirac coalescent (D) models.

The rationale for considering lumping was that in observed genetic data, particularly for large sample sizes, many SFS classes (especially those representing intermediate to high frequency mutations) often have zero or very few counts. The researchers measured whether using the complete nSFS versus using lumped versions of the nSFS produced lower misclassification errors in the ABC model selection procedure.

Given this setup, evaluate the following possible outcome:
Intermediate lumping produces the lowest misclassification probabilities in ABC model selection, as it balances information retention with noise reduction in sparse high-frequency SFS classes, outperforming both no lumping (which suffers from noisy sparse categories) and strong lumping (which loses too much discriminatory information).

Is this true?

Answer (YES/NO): NO